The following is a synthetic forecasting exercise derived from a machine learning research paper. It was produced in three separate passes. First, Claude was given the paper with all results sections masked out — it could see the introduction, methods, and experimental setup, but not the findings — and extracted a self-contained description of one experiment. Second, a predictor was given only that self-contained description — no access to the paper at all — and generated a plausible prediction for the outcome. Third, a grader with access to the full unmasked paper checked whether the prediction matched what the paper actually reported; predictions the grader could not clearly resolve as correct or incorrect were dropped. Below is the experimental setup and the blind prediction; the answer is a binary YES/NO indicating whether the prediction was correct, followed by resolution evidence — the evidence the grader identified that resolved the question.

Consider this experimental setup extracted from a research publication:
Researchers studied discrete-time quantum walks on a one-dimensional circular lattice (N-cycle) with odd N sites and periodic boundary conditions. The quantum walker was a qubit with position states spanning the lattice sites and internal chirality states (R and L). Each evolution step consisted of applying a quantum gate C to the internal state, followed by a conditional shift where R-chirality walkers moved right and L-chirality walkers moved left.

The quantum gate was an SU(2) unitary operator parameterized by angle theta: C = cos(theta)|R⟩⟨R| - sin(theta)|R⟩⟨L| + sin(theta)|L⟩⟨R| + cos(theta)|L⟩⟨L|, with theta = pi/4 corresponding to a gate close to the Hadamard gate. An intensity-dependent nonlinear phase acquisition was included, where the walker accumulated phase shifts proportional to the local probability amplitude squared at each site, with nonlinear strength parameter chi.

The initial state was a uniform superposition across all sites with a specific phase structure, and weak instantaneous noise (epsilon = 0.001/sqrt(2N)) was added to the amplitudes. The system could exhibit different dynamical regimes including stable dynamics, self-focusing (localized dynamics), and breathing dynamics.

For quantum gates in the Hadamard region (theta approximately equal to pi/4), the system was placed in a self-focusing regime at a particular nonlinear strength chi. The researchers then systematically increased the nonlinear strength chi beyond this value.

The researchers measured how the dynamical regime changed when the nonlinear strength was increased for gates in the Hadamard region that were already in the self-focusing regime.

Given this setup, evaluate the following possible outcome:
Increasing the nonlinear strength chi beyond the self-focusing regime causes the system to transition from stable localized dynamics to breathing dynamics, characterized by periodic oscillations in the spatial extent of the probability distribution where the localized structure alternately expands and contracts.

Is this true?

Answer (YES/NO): NO